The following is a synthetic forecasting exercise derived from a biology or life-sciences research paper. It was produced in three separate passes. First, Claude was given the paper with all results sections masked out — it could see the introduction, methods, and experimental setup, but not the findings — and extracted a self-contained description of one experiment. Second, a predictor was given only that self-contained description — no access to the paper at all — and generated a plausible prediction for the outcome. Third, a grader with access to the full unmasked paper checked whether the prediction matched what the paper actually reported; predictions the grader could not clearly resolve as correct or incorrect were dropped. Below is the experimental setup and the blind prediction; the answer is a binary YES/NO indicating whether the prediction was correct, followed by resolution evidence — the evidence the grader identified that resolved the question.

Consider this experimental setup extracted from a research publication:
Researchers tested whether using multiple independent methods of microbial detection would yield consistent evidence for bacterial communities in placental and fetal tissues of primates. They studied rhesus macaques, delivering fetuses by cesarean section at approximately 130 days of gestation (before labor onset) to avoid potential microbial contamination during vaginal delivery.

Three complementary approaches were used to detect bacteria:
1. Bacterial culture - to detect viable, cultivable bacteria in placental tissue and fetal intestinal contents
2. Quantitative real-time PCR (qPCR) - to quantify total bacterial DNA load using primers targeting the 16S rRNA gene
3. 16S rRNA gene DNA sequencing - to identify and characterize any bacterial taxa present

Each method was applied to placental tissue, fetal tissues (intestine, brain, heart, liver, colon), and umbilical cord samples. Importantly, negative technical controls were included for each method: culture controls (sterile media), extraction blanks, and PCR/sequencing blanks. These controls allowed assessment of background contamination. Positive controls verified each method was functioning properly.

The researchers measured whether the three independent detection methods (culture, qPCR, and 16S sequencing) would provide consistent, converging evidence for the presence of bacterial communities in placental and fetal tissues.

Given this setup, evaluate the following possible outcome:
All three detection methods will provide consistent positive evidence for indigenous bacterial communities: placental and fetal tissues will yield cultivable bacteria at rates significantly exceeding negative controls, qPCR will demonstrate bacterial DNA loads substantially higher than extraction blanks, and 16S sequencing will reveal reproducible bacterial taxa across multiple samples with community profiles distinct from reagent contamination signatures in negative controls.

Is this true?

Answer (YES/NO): NO